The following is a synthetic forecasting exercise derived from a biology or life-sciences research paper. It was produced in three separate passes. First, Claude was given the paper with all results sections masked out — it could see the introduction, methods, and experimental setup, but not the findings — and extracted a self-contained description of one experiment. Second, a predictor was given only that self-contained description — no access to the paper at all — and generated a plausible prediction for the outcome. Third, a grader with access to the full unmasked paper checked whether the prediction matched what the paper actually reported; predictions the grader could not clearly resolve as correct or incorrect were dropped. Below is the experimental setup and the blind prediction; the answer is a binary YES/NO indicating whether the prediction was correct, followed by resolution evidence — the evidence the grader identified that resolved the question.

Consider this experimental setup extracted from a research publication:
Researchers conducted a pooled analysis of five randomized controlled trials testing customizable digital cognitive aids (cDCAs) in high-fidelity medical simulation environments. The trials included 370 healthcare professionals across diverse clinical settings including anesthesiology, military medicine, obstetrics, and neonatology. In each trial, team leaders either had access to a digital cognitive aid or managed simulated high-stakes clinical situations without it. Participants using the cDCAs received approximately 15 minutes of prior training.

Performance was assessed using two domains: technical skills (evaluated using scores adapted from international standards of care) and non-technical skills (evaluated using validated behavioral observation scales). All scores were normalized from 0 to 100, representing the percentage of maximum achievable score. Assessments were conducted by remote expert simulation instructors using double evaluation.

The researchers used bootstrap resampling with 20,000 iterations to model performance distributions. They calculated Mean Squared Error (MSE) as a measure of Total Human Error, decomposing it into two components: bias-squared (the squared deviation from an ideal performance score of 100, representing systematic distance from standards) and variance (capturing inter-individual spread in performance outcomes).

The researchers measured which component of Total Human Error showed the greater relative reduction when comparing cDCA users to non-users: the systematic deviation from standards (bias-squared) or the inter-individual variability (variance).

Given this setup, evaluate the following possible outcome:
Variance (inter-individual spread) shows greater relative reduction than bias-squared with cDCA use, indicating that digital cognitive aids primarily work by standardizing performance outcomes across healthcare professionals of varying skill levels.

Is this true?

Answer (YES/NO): NO